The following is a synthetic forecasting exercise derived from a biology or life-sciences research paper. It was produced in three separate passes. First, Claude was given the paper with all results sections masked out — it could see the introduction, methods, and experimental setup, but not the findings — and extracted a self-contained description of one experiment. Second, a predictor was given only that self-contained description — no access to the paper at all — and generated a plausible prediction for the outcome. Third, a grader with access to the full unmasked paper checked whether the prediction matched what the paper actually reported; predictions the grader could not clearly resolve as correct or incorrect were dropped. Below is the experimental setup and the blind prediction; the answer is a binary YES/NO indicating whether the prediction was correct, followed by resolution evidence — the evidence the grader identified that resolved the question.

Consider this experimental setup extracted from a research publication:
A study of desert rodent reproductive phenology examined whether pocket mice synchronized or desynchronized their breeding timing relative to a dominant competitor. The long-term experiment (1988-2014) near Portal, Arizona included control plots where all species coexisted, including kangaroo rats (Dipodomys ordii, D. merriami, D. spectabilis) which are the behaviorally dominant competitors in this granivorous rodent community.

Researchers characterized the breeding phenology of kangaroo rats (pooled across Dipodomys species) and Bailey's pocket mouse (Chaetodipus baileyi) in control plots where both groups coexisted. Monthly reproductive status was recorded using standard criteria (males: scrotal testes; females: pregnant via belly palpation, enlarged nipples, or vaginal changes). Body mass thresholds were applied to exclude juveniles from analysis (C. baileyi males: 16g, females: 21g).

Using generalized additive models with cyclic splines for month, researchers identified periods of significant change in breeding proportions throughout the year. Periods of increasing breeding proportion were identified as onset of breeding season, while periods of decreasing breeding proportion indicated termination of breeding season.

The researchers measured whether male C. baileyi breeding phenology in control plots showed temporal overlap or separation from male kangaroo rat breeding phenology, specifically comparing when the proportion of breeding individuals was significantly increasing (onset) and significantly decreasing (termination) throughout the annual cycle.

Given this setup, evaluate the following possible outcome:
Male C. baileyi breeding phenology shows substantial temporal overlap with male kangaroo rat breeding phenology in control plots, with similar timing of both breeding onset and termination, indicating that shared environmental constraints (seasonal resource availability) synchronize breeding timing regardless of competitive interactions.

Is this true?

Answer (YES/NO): NO